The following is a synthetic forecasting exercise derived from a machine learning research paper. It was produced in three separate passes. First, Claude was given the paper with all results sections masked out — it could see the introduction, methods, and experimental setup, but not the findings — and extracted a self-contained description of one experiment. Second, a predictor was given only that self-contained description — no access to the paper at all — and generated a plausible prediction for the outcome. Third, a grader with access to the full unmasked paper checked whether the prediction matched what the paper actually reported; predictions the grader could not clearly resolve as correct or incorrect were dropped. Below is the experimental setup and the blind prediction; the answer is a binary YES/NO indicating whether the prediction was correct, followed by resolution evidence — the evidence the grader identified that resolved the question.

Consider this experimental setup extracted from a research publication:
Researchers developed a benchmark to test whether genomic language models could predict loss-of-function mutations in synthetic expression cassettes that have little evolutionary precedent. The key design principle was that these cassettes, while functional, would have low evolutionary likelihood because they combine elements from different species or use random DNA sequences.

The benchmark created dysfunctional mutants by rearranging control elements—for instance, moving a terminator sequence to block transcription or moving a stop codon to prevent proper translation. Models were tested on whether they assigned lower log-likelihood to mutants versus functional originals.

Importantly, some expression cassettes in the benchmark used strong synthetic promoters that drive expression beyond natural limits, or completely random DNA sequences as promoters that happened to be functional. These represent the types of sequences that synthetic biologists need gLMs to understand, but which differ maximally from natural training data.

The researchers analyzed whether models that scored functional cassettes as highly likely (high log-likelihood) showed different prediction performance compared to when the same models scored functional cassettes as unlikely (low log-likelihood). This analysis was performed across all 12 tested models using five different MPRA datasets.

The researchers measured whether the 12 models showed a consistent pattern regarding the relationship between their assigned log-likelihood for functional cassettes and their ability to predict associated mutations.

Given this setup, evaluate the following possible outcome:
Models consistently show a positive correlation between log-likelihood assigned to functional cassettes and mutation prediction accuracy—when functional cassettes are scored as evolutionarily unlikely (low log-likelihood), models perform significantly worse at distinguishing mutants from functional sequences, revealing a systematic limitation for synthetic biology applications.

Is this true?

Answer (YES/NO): YES